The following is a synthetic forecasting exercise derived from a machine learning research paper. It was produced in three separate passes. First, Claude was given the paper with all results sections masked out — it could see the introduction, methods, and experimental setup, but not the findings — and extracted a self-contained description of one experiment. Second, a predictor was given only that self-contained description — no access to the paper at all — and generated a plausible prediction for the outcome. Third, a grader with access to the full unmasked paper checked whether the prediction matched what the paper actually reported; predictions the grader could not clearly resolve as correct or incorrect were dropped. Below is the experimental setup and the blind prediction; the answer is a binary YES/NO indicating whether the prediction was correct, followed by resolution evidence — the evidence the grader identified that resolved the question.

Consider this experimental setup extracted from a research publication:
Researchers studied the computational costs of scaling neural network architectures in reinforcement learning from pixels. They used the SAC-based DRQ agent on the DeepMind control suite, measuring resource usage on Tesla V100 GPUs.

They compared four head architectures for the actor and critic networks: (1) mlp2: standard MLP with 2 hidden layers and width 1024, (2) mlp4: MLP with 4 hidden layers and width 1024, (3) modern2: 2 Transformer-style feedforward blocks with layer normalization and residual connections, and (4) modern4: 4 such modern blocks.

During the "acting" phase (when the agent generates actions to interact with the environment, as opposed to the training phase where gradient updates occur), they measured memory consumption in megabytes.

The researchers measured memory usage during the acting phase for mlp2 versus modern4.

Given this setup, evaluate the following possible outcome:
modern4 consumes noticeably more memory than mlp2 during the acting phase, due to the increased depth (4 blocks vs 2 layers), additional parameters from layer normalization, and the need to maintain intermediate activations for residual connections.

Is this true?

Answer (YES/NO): YES